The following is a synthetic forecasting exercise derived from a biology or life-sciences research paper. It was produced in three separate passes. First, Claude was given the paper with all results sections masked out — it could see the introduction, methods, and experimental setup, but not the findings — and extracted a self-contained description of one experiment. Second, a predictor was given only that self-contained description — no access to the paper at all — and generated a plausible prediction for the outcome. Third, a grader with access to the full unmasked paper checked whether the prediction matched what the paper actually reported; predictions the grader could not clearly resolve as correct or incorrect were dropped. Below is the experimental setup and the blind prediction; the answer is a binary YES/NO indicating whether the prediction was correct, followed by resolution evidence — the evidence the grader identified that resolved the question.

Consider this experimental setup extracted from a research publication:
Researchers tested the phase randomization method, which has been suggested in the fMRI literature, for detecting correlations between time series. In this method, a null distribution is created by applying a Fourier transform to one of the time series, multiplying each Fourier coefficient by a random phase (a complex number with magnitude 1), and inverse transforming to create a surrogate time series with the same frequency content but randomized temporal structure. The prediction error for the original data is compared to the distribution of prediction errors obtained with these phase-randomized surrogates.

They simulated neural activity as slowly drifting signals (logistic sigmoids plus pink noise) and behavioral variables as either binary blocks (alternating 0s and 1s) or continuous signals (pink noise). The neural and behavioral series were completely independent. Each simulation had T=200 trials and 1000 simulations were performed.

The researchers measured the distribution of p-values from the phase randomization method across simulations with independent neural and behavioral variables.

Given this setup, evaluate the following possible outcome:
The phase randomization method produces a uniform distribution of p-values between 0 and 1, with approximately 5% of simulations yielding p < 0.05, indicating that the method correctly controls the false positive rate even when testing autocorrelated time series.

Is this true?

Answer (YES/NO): NO